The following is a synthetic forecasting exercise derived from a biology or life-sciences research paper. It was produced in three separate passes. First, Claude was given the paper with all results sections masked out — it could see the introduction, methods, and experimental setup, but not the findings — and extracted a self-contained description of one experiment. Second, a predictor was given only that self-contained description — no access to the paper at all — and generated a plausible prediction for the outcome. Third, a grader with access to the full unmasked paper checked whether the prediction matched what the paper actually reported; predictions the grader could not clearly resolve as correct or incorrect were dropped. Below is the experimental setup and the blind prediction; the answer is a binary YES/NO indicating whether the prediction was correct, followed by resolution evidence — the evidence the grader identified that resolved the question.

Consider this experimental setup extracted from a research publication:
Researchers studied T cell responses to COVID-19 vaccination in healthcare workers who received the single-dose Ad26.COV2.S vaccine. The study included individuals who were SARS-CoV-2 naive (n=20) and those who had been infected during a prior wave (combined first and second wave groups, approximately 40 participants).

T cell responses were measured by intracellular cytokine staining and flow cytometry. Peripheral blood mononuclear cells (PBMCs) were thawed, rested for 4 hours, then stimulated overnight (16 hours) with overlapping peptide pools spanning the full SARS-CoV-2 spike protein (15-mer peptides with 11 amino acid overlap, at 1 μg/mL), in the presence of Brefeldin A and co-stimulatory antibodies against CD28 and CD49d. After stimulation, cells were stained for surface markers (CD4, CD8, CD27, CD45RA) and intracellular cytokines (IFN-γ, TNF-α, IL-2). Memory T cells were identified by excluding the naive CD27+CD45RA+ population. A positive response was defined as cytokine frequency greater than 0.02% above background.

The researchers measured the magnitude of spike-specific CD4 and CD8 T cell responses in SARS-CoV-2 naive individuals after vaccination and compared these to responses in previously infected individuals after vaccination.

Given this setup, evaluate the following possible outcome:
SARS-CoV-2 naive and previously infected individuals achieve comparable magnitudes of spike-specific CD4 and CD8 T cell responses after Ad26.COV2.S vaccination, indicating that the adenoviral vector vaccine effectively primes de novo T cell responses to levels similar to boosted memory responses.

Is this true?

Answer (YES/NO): NO